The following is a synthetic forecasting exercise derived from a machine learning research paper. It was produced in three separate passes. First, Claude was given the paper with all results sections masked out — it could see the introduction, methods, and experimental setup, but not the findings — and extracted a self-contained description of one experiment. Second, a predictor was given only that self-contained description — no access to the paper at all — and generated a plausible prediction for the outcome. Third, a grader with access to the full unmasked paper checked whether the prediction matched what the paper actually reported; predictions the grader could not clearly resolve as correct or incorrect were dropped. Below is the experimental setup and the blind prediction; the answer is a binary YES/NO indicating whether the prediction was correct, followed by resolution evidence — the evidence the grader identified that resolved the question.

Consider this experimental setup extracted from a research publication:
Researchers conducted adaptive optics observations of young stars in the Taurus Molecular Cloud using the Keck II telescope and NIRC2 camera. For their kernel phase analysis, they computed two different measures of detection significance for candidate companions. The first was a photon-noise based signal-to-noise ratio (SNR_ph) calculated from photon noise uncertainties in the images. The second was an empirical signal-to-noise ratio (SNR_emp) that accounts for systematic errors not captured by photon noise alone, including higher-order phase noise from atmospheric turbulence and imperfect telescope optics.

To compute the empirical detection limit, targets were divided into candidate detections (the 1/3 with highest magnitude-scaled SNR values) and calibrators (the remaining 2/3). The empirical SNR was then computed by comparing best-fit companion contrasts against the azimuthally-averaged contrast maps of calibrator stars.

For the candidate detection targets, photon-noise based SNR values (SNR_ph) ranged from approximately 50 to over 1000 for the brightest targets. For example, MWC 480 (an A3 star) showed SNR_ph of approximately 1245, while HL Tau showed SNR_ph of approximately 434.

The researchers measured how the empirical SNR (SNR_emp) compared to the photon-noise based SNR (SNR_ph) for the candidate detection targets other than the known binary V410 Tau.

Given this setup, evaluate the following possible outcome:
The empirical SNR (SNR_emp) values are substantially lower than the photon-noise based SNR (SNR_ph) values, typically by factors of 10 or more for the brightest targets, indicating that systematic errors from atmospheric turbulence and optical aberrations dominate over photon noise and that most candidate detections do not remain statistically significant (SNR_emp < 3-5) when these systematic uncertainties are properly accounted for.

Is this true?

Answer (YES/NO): YES